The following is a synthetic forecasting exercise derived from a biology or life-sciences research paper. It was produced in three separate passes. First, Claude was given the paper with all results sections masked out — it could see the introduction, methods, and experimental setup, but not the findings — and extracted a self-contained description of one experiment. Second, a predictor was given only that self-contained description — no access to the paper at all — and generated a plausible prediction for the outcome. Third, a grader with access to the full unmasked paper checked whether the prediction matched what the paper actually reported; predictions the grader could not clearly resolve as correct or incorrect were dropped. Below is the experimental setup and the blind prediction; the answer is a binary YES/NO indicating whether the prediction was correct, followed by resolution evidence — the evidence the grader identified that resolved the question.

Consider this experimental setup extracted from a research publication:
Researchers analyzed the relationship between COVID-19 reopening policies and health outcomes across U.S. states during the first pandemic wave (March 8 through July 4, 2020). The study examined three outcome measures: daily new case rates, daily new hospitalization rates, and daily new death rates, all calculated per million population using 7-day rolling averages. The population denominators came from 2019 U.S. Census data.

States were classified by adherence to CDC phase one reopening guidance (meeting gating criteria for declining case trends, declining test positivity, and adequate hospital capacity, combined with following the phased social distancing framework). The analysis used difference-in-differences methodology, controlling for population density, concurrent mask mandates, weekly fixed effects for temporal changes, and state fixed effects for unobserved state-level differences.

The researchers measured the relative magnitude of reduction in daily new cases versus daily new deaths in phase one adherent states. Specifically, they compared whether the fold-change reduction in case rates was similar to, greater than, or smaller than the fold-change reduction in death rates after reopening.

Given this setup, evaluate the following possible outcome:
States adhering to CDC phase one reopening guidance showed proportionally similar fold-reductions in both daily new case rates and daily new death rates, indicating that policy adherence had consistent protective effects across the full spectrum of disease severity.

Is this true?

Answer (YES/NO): NO